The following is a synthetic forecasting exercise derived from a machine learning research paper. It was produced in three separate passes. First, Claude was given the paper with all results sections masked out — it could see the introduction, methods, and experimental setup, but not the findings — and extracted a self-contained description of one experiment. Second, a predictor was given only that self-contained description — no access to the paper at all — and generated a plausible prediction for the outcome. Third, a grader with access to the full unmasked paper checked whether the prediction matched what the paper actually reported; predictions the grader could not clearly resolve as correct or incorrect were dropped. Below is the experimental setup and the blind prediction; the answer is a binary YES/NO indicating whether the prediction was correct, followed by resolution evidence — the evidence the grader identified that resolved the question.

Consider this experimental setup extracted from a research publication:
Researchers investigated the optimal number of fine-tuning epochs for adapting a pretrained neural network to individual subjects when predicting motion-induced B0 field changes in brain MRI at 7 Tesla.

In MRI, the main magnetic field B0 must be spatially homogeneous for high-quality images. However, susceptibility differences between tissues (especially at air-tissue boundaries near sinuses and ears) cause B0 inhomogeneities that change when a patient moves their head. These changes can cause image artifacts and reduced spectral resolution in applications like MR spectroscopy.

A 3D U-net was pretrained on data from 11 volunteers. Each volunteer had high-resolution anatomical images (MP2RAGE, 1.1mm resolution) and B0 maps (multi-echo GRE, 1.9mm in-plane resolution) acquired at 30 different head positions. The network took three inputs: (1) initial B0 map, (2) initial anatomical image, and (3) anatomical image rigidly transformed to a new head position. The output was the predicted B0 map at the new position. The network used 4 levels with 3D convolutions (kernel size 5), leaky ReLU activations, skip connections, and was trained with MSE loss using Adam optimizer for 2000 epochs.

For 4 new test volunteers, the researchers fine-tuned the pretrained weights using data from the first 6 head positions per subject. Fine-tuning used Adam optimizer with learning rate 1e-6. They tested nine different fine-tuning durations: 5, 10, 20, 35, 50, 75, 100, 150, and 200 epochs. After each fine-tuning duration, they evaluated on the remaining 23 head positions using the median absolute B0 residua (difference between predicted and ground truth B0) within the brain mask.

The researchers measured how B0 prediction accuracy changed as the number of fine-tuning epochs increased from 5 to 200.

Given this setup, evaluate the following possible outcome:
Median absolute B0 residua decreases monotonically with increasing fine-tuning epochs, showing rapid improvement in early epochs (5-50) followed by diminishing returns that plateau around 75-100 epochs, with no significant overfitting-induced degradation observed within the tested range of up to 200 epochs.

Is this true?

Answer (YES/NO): NO